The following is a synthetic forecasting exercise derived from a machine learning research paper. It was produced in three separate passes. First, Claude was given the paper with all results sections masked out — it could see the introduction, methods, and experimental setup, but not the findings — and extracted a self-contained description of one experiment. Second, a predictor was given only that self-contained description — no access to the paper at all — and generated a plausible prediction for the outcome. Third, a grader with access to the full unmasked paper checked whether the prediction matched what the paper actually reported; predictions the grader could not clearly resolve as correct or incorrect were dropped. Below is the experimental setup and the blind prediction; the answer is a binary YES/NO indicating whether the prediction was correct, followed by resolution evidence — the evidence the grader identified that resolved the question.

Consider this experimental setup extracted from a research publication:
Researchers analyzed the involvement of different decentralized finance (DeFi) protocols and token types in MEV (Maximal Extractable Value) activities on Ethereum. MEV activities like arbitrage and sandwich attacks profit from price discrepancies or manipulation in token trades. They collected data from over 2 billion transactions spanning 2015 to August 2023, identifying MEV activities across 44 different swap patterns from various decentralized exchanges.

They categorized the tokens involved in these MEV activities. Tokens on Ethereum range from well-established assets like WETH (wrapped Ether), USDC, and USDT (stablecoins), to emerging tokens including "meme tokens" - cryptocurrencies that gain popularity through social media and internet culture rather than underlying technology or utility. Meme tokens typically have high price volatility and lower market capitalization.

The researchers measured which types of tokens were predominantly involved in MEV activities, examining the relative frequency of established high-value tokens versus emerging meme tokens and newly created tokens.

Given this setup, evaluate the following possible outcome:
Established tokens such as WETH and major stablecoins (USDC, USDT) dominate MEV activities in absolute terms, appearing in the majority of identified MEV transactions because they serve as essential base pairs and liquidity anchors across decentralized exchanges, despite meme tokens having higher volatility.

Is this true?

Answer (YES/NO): YES